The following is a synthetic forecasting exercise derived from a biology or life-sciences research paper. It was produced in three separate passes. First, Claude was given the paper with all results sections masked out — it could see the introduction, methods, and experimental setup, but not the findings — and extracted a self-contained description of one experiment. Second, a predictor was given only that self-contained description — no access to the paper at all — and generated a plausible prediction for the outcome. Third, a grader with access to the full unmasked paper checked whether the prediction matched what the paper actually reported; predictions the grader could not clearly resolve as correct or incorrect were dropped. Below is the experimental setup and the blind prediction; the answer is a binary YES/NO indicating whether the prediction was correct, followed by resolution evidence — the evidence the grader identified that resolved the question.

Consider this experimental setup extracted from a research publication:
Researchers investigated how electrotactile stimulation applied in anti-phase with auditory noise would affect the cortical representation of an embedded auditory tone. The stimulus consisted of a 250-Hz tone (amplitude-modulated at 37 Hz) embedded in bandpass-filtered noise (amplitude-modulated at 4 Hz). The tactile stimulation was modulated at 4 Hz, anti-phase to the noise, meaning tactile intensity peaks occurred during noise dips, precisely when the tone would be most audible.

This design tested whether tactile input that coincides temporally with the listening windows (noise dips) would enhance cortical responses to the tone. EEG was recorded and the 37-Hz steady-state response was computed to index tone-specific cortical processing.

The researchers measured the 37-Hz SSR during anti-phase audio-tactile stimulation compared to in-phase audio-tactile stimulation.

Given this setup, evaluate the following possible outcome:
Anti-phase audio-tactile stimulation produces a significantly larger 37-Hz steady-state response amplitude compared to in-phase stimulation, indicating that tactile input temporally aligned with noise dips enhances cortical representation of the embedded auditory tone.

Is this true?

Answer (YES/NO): NO